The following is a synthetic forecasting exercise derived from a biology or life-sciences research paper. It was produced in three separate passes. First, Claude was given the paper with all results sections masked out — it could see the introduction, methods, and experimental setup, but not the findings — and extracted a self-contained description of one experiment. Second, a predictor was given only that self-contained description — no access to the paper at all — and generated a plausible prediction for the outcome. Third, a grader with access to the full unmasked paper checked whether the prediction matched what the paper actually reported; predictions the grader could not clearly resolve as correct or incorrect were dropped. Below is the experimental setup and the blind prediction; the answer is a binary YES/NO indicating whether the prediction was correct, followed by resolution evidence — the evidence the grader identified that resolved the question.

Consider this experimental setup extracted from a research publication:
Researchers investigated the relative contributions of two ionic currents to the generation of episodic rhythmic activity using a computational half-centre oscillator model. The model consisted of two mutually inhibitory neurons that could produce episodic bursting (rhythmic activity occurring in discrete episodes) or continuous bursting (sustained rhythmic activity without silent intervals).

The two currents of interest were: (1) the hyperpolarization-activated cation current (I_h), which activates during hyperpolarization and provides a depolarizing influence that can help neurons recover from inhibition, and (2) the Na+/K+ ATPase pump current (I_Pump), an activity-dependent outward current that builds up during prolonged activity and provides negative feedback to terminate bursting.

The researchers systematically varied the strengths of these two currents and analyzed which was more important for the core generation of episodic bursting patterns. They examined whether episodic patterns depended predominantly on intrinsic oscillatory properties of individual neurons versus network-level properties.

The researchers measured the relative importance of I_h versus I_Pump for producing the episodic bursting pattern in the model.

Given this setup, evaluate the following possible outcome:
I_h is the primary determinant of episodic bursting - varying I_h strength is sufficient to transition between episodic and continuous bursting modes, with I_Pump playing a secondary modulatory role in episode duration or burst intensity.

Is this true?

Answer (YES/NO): NO